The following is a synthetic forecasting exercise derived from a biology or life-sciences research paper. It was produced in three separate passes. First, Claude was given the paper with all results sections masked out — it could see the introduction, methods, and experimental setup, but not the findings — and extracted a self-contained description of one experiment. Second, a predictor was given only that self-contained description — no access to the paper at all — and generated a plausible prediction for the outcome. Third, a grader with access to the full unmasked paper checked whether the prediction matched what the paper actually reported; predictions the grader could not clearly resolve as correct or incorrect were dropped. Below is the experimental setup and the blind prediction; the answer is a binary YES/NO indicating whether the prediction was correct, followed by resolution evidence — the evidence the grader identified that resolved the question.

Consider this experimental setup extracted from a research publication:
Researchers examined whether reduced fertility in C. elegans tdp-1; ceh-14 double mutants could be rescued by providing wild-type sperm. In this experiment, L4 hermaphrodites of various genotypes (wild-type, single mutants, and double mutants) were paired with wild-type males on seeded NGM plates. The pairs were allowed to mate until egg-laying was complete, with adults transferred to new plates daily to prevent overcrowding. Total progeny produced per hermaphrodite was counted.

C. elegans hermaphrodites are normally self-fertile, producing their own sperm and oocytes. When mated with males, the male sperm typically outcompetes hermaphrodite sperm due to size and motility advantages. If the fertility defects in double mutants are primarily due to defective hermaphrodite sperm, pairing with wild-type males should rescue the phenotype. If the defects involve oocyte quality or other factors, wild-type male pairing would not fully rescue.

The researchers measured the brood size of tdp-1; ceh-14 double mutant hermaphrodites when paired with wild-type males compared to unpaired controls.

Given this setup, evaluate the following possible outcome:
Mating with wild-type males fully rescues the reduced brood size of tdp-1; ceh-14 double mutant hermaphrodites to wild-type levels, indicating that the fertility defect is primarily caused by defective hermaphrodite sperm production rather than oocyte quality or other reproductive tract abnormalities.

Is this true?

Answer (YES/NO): NO